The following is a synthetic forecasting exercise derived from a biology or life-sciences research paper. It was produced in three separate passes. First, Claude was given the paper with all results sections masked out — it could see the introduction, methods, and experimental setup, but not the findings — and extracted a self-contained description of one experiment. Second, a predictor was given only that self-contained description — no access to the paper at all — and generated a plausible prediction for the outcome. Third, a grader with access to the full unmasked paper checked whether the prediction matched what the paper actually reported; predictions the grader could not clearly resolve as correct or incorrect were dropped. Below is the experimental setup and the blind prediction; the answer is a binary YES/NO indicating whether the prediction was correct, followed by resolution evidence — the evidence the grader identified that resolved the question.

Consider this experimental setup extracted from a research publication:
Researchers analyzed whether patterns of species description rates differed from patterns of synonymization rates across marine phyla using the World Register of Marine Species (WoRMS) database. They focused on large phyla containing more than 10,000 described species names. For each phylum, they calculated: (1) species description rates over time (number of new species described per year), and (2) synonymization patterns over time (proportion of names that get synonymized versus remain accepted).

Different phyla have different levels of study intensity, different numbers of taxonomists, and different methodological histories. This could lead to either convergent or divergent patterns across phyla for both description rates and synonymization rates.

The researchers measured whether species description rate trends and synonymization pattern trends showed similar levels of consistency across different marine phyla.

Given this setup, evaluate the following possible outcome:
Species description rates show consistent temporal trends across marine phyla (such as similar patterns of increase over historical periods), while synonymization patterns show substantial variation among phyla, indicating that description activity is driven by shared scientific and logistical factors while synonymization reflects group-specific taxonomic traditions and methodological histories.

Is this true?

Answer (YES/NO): NO